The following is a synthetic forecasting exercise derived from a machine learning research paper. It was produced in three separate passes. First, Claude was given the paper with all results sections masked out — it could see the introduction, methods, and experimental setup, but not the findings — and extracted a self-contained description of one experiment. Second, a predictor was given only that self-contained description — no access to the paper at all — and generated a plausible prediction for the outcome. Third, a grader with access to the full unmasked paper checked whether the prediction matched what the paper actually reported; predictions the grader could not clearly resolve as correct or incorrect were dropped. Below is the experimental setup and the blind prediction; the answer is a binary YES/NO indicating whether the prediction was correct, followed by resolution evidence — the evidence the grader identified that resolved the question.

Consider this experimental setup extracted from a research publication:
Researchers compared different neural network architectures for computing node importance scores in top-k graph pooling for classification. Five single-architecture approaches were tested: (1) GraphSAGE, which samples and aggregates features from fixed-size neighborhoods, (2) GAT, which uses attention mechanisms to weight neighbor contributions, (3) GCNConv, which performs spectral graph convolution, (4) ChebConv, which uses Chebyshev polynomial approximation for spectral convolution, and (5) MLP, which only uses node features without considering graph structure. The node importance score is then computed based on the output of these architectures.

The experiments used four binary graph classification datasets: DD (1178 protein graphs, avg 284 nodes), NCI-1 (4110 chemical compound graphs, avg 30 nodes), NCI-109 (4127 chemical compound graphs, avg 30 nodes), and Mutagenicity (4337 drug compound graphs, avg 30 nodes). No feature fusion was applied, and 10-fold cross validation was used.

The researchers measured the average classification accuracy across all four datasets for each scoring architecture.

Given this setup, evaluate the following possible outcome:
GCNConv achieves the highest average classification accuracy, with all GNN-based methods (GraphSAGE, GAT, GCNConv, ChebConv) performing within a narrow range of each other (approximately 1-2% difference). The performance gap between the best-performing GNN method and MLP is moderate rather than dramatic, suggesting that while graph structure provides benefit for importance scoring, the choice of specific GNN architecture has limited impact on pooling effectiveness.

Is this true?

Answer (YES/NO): NO